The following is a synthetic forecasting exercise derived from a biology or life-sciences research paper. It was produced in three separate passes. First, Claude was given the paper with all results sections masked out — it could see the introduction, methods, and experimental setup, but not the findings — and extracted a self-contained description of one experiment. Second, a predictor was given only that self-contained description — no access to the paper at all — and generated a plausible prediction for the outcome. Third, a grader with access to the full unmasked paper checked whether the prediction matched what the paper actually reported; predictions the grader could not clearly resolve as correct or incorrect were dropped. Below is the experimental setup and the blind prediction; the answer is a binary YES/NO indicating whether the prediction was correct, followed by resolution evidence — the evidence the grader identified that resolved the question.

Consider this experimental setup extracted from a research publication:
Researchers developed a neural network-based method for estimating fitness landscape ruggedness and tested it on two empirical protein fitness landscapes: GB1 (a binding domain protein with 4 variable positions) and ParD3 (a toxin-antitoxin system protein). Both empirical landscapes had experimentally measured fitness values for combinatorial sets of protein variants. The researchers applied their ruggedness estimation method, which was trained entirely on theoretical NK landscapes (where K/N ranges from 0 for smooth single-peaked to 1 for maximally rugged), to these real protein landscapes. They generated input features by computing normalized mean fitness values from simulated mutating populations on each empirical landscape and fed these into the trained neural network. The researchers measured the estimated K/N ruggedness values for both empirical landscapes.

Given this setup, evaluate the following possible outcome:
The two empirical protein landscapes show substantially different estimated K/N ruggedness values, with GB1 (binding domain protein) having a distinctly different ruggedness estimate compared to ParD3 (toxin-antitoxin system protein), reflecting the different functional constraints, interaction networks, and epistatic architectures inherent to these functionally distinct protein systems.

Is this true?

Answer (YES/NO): YES